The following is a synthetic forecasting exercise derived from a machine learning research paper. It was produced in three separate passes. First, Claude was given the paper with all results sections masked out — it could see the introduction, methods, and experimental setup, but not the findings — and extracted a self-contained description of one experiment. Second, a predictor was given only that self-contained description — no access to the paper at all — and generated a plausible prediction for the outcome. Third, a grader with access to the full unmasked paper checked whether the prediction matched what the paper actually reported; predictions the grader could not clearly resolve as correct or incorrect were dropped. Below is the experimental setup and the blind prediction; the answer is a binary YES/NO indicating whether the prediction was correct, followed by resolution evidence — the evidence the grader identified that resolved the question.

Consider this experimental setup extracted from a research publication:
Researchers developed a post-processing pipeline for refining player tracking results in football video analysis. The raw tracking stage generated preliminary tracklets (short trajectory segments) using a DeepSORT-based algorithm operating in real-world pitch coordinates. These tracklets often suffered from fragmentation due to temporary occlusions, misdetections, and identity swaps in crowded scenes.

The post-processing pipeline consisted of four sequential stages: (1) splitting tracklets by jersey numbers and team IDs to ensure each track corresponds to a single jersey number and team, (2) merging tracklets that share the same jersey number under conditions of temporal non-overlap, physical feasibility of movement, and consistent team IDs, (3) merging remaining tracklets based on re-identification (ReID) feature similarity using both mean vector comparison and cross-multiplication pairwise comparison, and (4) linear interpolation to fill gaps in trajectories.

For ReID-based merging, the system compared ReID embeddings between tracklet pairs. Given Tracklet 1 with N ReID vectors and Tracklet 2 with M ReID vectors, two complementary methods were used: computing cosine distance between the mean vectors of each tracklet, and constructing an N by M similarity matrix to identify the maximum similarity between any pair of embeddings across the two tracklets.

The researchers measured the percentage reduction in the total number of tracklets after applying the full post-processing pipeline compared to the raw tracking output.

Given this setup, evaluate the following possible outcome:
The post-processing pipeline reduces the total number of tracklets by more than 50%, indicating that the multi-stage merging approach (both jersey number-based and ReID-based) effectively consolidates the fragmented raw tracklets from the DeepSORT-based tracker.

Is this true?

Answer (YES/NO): YES